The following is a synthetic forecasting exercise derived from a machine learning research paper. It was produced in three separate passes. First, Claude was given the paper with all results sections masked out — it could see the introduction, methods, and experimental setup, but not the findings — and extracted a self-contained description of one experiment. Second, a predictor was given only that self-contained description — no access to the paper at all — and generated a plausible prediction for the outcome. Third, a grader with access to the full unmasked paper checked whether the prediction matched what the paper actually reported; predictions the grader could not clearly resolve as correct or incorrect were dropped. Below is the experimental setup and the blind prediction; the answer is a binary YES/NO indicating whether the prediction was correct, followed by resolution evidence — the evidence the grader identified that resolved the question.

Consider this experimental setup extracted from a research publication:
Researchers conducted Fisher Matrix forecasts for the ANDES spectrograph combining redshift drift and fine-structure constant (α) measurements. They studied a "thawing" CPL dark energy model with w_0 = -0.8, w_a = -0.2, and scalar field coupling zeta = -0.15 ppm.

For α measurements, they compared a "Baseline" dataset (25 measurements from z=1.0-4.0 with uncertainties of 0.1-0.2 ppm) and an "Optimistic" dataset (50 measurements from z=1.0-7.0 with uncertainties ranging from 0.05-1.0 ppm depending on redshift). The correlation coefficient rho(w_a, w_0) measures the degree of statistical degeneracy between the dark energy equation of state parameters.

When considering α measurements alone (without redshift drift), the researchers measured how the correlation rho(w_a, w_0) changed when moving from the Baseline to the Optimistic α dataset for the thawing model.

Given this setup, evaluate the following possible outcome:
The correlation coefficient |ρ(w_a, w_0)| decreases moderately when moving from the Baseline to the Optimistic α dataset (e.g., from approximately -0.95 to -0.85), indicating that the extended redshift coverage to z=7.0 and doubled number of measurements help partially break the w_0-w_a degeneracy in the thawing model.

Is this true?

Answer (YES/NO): NO